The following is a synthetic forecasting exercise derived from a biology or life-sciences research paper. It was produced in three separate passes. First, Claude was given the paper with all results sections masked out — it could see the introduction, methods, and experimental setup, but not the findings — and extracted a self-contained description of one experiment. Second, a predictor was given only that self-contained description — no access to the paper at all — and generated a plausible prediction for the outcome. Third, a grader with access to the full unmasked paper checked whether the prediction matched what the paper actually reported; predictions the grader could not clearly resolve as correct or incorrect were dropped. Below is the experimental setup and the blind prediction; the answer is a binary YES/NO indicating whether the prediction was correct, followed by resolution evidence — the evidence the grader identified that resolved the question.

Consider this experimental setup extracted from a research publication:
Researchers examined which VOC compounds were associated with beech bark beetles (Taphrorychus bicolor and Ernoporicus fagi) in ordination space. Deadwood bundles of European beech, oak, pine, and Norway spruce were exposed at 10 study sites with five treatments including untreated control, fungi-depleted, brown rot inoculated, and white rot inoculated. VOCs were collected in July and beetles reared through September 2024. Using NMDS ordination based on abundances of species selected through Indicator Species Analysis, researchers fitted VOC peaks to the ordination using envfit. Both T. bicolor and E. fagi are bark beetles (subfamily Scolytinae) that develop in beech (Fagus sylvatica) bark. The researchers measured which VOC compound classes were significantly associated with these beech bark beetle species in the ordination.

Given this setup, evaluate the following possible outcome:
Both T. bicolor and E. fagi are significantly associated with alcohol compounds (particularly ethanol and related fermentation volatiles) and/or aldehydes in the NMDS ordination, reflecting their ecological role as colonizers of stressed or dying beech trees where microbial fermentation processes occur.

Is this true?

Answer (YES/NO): NO